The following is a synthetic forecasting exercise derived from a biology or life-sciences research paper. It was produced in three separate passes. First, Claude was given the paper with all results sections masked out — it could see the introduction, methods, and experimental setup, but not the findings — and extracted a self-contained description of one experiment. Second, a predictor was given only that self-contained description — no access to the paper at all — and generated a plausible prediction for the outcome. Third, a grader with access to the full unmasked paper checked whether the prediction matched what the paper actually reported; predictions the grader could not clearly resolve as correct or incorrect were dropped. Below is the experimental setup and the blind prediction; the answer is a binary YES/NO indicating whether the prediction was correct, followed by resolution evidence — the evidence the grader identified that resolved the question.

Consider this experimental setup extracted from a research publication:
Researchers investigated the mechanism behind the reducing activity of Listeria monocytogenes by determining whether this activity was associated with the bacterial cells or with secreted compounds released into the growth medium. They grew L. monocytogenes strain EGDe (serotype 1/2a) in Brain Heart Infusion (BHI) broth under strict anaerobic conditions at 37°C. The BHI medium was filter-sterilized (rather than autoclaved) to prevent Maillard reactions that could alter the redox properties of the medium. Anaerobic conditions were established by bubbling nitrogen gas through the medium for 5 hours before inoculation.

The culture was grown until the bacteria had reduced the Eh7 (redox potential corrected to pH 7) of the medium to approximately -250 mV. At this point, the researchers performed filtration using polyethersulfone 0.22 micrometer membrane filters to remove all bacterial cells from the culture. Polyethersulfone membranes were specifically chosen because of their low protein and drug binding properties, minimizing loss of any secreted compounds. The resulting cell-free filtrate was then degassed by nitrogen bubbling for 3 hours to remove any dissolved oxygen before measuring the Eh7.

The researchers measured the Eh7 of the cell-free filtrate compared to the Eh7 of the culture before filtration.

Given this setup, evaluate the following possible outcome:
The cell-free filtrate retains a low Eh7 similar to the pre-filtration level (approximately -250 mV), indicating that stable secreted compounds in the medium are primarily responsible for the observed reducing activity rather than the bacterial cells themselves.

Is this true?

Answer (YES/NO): NO